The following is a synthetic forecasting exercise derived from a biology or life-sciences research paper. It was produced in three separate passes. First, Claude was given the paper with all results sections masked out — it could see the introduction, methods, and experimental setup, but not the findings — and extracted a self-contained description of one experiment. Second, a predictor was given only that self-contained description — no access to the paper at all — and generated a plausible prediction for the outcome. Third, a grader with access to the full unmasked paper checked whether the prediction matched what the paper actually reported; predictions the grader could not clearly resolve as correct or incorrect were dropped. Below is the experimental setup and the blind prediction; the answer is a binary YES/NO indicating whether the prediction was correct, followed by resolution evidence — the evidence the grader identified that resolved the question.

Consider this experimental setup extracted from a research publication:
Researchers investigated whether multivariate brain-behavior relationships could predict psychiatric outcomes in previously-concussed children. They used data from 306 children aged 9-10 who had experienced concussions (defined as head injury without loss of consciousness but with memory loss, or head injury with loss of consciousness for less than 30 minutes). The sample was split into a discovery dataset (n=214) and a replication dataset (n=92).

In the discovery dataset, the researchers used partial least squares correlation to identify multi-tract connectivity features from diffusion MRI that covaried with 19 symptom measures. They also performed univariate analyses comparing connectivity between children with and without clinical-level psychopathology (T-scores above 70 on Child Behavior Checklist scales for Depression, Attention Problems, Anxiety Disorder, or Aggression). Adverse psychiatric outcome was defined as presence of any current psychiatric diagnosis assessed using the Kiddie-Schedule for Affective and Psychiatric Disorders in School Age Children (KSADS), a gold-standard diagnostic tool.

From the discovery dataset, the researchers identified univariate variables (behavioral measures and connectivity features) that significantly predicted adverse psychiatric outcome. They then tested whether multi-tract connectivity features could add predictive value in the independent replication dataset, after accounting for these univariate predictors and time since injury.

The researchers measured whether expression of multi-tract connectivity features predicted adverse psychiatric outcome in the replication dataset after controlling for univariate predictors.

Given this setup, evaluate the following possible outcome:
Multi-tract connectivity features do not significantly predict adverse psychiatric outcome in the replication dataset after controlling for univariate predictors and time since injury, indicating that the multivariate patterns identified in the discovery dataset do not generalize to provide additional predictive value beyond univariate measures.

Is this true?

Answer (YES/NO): NO